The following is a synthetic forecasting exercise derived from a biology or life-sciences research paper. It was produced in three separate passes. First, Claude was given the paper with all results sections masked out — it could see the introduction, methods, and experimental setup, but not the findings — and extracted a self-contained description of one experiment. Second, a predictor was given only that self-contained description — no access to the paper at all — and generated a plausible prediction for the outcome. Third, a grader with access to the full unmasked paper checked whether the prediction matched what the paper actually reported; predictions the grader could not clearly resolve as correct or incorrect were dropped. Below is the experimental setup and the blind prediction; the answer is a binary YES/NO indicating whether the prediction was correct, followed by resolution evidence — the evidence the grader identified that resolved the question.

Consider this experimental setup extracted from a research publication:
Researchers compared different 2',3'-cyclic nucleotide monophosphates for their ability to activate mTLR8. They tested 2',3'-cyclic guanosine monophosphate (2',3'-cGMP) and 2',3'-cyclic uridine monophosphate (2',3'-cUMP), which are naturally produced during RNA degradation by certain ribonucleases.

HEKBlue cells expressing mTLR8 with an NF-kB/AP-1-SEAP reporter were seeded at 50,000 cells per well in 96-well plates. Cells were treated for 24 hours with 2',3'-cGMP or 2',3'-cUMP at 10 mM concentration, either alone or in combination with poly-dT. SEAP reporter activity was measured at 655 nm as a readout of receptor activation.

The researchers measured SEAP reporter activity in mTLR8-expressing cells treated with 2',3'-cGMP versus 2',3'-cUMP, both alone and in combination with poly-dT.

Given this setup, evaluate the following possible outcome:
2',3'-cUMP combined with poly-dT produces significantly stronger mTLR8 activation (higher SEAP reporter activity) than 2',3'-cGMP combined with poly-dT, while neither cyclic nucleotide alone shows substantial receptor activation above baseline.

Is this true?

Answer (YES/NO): NO